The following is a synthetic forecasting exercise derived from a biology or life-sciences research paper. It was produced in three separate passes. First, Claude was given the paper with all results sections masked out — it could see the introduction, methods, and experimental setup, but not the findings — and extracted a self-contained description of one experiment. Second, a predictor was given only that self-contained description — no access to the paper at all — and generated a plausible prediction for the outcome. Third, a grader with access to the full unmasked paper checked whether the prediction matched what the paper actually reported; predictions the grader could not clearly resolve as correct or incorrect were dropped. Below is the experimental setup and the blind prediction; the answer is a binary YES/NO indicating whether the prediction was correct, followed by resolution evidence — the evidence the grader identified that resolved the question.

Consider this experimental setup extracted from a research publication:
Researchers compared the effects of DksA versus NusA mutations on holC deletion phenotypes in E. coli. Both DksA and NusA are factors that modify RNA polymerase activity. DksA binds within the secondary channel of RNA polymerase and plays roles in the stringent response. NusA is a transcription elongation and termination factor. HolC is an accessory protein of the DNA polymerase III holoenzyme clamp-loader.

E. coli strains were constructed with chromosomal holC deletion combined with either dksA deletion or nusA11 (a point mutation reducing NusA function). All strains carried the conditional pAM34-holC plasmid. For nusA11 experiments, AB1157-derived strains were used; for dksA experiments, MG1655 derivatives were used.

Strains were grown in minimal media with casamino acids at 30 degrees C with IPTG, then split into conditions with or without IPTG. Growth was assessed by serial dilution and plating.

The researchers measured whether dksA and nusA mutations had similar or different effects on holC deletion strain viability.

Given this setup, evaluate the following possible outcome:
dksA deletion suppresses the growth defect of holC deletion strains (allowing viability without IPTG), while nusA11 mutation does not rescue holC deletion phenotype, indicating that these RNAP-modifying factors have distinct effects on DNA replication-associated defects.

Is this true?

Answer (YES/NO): NO